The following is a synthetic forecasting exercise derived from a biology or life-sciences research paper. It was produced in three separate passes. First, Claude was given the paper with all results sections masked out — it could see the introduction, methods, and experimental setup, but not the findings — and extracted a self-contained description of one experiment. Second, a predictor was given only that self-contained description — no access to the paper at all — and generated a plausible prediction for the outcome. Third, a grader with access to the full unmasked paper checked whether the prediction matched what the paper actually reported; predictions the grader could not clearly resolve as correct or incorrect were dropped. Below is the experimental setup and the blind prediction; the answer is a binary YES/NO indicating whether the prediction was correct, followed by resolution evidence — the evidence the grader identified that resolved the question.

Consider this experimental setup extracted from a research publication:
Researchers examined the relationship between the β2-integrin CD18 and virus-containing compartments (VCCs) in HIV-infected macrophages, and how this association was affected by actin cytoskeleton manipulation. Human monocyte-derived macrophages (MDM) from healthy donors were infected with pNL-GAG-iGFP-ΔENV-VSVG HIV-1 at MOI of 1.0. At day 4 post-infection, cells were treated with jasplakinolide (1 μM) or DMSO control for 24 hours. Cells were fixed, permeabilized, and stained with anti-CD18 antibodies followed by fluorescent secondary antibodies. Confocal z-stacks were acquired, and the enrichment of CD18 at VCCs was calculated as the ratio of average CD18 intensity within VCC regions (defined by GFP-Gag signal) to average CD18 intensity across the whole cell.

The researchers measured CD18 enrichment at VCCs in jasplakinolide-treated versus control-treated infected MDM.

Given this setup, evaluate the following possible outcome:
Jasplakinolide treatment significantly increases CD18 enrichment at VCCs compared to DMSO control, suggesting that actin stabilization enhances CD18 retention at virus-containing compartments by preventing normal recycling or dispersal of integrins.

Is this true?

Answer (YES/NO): NO